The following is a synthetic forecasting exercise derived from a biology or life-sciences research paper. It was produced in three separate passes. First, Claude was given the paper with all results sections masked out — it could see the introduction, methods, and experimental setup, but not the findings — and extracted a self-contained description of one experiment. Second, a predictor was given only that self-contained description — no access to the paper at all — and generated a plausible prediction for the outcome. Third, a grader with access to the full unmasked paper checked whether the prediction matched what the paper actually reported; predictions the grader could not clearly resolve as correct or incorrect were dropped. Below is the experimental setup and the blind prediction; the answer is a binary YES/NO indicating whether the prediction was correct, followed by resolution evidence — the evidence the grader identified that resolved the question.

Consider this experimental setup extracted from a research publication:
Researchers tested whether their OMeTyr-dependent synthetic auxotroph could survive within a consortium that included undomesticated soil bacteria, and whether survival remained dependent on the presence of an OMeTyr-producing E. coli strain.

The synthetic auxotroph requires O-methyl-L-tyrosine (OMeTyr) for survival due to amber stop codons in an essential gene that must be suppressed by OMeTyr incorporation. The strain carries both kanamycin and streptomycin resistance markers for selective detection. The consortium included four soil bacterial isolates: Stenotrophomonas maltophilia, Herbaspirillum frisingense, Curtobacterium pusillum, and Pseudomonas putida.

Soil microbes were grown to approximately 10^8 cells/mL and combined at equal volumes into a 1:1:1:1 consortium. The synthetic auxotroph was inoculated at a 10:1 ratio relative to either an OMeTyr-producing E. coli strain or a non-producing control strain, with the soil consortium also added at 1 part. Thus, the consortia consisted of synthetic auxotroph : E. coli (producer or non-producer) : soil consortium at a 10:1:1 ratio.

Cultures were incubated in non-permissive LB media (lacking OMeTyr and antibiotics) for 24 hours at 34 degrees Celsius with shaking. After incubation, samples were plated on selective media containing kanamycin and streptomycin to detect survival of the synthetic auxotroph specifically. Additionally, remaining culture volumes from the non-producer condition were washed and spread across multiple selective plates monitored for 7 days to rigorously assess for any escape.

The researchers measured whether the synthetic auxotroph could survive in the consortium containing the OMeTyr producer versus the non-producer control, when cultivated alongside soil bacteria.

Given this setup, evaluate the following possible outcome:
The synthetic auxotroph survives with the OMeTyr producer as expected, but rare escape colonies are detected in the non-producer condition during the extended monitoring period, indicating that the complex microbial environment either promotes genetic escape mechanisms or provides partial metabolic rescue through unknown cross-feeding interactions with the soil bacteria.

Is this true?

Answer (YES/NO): NO